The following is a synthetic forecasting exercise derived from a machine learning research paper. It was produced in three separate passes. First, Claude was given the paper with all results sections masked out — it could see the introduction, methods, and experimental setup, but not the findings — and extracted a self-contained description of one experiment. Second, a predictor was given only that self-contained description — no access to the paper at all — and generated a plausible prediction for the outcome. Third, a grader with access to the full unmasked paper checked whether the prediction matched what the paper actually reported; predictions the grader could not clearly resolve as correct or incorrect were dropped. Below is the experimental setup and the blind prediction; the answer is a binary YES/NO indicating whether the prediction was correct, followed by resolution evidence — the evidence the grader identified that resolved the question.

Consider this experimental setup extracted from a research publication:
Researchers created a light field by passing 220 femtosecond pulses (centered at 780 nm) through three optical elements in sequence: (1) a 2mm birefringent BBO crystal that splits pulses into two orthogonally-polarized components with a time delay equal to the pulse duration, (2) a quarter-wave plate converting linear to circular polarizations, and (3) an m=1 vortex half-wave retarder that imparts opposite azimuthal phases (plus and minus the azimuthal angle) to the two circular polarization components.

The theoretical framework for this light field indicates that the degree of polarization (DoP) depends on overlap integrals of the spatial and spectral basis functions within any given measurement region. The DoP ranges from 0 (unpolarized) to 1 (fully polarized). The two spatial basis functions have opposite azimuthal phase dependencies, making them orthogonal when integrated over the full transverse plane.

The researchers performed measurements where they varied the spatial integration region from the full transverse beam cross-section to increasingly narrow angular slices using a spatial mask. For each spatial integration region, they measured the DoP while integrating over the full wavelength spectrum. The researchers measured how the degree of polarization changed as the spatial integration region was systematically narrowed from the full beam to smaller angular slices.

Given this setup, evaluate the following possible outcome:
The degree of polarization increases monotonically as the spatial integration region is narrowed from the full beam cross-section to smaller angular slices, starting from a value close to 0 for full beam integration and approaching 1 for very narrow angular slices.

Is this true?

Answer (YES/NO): NO